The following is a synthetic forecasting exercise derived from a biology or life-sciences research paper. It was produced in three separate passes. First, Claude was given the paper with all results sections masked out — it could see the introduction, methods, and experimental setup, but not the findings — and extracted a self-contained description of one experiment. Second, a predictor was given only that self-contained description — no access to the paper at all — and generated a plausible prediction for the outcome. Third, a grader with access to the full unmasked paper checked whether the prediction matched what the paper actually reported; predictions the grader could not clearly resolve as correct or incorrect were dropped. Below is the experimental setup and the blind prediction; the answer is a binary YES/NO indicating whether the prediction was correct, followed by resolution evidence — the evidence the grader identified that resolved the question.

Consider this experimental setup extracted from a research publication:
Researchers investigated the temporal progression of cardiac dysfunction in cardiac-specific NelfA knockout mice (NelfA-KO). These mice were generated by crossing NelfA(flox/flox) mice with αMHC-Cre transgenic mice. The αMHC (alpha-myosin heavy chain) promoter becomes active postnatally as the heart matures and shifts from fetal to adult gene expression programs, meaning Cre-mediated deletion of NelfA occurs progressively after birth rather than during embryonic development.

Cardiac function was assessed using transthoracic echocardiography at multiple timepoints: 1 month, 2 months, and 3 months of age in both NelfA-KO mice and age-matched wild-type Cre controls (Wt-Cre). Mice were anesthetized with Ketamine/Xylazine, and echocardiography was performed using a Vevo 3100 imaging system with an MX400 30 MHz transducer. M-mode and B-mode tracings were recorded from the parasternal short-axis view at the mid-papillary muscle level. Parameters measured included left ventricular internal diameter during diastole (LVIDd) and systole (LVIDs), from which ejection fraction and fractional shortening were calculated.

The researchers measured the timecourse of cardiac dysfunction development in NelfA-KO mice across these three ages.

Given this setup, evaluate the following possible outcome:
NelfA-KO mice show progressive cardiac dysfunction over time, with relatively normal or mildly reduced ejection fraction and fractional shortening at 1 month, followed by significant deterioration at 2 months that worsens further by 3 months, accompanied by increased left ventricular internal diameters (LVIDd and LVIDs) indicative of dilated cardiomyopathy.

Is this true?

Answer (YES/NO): YES